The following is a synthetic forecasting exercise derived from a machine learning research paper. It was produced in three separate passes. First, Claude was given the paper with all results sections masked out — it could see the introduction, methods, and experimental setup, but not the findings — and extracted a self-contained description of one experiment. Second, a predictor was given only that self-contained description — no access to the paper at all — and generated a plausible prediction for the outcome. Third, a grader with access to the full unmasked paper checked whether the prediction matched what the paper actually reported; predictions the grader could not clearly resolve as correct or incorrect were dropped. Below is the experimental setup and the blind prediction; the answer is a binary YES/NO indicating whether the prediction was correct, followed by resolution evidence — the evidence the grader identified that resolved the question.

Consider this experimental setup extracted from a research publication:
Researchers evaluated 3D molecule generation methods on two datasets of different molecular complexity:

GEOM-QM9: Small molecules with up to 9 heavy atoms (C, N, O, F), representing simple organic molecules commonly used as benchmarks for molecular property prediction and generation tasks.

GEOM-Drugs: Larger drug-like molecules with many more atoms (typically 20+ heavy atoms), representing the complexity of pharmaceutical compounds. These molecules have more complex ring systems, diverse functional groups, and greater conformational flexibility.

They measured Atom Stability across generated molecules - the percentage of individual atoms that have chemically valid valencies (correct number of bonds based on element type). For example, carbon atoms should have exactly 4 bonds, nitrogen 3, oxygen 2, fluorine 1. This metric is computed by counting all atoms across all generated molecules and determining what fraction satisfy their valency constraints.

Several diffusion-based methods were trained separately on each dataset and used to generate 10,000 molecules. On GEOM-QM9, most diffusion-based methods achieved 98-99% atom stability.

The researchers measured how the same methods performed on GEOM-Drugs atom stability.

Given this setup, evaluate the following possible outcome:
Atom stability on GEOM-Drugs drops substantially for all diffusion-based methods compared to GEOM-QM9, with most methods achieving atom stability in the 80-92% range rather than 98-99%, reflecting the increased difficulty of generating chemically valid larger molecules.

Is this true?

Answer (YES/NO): YES